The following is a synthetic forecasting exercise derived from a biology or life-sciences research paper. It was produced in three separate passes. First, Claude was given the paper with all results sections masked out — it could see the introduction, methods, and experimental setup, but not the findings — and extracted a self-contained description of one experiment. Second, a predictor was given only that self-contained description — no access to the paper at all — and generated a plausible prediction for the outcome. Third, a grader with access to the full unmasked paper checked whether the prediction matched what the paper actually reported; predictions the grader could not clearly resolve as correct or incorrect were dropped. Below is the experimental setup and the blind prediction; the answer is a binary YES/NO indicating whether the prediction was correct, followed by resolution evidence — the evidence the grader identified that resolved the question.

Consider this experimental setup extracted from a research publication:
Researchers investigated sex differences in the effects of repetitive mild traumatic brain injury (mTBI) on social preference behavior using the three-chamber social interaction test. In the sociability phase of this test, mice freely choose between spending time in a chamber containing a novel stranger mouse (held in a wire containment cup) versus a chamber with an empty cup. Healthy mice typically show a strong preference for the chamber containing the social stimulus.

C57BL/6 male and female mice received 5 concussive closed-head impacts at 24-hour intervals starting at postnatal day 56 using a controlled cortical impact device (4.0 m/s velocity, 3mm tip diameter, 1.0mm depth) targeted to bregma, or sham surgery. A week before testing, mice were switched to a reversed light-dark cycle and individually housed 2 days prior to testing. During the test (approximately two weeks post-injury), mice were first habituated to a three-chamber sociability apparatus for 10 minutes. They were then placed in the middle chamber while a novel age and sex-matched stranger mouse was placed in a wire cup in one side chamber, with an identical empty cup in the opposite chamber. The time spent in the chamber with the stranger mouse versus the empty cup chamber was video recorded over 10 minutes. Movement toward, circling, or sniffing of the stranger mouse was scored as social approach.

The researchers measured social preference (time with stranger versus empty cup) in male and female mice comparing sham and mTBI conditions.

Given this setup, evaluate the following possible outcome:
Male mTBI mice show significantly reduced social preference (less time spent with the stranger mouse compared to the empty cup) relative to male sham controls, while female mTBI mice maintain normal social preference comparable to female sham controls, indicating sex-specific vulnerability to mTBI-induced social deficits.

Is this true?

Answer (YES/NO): NO